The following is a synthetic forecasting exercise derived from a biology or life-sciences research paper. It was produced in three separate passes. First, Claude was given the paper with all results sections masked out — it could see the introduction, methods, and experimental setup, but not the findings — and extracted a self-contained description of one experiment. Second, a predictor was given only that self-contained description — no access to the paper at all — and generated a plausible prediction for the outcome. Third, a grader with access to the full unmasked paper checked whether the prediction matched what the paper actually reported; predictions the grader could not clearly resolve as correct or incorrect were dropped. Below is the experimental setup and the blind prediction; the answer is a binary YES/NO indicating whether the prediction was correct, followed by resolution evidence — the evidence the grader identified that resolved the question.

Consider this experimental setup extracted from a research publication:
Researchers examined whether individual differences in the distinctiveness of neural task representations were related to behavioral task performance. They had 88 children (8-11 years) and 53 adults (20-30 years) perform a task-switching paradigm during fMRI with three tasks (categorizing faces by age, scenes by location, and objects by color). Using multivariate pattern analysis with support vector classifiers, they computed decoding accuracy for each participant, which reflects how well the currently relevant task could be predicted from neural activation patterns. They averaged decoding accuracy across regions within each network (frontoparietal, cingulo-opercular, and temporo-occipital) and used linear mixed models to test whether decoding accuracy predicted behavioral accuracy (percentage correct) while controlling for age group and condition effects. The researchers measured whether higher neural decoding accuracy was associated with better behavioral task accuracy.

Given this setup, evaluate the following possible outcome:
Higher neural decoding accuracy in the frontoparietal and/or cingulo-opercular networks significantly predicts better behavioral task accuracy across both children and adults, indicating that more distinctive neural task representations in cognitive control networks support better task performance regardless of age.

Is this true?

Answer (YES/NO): NO